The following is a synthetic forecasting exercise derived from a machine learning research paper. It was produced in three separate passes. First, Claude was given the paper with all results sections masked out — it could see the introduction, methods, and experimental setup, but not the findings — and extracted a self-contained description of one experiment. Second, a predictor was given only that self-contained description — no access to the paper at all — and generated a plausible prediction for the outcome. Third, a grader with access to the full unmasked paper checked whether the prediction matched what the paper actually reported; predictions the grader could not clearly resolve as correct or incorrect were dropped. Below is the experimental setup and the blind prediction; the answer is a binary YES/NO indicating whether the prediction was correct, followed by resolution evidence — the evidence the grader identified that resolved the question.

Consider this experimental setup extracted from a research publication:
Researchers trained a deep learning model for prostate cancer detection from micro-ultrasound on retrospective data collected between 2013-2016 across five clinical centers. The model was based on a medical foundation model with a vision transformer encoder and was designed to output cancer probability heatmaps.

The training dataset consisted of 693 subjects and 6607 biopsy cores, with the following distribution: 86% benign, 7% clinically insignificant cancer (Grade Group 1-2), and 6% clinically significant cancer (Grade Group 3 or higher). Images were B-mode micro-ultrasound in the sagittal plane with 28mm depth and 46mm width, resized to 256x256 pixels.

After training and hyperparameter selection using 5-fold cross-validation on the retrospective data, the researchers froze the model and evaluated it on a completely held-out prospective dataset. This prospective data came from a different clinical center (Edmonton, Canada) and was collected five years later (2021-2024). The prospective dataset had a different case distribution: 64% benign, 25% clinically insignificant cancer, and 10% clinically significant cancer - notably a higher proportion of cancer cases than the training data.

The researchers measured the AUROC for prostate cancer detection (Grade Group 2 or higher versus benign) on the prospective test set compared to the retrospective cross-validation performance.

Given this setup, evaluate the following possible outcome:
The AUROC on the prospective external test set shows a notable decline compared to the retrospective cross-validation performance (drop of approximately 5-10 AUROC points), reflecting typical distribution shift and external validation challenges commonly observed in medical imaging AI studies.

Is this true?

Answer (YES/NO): NO